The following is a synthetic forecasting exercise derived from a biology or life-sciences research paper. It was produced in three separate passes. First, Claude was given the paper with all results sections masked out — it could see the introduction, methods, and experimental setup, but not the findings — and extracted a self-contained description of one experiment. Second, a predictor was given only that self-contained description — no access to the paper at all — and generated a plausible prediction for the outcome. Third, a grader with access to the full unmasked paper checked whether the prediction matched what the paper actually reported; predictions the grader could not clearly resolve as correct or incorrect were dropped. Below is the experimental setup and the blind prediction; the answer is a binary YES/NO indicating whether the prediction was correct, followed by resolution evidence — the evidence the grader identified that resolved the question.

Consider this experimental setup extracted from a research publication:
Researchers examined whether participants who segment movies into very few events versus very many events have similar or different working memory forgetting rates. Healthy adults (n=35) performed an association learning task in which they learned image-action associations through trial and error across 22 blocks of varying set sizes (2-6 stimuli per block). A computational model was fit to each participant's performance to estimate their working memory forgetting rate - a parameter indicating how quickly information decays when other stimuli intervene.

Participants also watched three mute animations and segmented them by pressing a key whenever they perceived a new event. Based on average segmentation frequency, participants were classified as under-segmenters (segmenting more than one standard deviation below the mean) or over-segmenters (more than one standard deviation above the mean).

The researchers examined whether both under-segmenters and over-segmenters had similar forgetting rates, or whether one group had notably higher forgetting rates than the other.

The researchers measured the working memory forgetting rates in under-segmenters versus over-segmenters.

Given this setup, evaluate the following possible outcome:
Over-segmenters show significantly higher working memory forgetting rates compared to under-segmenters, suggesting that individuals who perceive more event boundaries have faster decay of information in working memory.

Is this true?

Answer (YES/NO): NO